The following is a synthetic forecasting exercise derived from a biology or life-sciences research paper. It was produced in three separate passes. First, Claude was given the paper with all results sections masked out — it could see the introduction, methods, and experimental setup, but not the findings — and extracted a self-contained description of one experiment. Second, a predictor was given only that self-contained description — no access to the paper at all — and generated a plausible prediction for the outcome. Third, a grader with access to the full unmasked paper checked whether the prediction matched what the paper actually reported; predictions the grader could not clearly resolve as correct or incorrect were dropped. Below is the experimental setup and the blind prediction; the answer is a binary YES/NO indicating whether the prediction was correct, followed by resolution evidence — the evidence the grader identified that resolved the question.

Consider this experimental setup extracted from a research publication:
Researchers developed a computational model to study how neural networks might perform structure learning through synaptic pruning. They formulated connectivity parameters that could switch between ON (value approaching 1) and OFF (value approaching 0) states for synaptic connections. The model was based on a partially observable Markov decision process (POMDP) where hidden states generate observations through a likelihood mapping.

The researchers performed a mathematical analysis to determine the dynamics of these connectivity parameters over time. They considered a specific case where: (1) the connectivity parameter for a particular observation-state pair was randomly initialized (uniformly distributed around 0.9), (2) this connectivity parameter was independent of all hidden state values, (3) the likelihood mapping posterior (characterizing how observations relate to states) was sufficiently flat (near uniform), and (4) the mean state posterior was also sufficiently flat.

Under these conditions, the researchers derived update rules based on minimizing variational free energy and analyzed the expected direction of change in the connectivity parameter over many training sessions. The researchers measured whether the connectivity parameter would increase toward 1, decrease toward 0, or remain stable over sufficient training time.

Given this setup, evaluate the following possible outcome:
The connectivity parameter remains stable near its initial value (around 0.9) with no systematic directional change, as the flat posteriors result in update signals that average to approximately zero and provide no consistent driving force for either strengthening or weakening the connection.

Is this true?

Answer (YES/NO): NO